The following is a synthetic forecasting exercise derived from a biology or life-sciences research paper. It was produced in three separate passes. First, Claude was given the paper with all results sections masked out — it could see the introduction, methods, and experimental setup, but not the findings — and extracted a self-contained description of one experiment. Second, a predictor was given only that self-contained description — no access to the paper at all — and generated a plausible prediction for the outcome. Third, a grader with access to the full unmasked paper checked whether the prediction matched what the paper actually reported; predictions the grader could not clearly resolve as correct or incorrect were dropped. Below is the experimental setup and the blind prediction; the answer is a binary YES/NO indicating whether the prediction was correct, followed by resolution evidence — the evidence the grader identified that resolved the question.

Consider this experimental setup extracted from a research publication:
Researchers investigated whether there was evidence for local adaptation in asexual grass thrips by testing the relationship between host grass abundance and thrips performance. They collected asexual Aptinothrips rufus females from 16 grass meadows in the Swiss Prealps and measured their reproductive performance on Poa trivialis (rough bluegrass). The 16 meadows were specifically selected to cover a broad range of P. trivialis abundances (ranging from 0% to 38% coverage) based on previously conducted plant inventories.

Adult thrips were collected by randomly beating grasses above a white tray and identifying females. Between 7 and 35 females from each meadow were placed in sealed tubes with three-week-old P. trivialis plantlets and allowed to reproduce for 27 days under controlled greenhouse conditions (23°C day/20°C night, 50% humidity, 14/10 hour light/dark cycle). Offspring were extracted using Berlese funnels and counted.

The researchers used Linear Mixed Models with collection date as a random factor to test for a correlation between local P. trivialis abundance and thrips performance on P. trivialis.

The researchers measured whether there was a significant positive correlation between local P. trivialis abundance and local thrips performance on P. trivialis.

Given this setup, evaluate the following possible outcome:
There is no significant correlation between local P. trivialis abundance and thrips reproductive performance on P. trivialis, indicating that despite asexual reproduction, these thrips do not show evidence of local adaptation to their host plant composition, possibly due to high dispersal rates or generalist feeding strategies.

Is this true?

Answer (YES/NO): NO